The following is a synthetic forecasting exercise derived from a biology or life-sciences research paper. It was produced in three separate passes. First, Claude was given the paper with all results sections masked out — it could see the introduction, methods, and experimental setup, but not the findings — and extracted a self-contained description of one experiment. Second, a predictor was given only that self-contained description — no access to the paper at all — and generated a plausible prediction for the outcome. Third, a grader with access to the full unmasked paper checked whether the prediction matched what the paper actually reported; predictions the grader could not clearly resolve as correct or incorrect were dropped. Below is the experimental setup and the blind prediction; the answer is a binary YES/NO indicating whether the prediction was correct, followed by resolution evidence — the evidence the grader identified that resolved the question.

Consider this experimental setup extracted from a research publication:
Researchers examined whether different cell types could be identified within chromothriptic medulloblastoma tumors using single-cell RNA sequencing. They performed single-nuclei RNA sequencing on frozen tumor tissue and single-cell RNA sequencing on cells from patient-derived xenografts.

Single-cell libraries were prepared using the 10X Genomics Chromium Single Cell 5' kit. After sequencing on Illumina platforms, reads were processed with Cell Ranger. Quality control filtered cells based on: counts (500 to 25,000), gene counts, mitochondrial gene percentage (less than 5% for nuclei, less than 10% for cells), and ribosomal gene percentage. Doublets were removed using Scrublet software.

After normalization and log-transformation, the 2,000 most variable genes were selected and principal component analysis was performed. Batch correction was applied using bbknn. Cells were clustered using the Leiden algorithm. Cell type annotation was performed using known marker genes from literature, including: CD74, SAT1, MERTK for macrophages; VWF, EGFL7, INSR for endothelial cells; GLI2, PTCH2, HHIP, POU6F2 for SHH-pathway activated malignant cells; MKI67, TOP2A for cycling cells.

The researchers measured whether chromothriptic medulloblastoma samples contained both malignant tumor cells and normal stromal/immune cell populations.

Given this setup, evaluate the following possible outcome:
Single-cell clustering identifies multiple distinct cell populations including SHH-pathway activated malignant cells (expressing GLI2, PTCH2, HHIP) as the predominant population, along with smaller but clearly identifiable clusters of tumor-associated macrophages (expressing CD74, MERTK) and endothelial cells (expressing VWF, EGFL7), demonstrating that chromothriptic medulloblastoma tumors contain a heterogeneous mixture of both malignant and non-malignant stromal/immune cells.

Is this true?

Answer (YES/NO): YES